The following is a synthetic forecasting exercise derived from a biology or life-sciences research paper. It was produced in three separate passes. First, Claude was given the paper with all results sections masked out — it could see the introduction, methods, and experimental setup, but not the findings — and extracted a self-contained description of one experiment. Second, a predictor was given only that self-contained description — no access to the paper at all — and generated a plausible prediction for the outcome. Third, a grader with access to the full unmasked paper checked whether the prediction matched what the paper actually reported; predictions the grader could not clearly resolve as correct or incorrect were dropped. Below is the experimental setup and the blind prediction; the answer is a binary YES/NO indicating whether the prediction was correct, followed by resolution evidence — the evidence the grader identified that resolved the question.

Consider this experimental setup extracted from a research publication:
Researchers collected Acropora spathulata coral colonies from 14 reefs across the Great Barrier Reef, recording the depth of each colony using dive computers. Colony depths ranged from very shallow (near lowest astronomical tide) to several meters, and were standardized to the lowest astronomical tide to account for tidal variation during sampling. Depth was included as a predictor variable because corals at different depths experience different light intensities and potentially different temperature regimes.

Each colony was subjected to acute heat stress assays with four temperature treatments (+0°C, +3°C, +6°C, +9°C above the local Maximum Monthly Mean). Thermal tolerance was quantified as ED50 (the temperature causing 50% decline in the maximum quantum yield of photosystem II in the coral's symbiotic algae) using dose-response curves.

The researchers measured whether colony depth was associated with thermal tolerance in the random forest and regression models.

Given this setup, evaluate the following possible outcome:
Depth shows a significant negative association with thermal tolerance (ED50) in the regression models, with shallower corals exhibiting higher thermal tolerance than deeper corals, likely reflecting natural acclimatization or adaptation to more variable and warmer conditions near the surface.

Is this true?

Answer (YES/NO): NO